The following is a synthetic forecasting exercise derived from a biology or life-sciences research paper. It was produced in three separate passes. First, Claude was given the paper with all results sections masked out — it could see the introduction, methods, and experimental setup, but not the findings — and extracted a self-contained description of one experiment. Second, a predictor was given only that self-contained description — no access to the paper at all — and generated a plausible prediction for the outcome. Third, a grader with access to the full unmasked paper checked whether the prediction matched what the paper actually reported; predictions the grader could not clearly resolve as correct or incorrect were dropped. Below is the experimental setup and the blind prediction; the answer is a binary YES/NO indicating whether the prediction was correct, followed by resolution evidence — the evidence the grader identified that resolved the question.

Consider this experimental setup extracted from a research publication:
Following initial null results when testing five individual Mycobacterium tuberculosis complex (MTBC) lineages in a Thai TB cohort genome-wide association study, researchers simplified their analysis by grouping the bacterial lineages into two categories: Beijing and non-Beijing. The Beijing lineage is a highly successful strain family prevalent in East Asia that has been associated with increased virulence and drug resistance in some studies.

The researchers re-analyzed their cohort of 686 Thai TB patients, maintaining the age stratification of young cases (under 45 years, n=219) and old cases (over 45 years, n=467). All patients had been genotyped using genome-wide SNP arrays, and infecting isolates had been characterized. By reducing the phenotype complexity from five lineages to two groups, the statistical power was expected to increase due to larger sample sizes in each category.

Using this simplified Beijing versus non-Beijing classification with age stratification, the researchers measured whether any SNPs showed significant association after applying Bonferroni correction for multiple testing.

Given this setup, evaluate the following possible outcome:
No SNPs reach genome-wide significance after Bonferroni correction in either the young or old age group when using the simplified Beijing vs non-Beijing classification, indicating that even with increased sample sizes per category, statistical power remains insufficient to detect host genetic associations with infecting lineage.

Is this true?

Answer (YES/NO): NO